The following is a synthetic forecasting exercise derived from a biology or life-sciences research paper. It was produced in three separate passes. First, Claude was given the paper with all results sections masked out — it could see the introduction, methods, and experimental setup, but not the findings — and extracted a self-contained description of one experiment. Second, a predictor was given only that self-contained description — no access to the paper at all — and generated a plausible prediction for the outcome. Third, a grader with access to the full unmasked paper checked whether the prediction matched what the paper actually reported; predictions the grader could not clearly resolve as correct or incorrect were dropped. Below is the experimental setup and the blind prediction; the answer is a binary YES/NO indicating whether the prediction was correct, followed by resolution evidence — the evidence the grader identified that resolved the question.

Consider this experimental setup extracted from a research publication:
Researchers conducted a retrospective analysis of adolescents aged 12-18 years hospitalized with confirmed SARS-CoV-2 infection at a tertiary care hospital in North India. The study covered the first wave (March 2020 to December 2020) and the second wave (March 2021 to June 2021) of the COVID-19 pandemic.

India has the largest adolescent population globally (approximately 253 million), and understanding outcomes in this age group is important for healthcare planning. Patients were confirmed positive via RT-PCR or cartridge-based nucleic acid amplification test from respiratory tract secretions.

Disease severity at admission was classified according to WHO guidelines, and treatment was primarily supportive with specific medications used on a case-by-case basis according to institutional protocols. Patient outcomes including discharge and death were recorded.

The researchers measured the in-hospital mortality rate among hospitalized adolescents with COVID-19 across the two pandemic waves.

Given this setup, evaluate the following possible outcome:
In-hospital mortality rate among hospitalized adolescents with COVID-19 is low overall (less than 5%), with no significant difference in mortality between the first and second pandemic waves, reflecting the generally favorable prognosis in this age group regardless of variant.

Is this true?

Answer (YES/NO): NO